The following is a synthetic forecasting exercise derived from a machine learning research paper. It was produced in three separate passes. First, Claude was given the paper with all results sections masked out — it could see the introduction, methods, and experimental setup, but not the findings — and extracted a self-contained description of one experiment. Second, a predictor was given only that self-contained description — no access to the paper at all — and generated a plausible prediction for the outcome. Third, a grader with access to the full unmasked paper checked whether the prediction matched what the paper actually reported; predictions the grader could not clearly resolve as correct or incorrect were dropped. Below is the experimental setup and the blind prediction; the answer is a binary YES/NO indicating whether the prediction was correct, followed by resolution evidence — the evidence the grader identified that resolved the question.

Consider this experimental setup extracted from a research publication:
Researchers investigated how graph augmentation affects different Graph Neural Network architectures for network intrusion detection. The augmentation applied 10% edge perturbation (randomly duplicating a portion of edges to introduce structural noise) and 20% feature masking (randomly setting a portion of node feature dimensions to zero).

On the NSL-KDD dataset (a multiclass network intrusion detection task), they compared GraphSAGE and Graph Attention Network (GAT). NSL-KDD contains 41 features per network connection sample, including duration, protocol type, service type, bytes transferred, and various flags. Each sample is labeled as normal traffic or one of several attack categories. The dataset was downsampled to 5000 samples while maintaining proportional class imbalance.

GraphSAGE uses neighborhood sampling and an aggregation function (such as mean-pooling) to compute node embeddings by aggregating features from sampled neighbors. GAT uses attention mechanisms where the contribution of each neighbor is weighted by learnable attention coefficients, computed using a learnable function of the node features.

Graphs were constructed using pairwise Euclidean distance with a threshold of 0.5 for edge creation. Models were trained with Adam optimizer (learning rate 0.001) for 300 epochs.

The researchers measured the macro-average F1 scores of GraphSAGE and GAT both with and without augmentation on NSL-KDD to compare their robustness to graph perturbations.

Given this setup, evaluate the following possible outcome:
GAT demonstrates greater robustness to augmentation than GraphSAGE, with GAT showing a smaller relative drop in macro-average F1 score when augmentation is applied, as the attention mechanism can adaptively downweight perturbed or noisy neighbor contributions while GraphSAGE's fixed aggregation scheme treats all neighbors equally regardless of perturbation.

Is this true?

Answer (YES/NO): NO